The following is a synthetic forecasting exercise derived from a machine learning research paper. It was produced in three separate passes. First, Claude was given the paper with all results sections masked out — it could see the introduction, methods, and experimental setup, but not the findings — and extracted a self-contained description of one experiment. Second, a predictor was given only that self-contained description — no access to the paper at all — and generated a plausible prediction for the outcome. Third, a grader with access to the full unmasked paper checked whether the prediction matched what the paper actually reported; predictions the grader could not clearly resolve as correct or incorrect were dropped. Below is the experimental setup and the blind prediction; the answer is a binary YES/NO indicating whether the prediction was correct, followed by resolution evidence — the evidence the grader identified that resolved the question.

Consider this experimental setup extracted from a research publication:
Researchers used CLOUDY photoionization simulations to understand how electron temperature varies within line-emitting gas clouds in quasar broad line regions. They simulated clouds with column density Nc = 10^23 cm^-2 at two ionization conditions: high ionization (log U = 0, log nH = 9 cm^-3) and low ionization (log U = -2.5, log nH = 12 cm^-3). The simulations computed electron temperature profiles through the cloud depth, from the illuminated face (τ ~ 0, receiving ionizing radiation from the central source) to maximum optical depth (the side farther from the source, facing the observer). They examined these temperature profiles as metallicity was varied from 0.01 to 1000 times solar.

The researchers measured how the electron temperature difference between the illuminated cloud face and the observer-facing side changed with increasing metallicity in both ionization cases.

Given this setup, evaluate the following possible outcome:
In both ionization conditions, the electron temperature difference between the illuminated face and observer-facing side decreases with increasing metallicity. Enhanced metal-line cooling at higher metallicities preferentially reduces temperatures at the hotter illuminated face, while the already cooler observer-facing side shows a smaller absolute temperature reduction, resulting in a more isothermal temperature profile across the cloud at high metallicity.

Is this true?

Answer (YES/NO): NO